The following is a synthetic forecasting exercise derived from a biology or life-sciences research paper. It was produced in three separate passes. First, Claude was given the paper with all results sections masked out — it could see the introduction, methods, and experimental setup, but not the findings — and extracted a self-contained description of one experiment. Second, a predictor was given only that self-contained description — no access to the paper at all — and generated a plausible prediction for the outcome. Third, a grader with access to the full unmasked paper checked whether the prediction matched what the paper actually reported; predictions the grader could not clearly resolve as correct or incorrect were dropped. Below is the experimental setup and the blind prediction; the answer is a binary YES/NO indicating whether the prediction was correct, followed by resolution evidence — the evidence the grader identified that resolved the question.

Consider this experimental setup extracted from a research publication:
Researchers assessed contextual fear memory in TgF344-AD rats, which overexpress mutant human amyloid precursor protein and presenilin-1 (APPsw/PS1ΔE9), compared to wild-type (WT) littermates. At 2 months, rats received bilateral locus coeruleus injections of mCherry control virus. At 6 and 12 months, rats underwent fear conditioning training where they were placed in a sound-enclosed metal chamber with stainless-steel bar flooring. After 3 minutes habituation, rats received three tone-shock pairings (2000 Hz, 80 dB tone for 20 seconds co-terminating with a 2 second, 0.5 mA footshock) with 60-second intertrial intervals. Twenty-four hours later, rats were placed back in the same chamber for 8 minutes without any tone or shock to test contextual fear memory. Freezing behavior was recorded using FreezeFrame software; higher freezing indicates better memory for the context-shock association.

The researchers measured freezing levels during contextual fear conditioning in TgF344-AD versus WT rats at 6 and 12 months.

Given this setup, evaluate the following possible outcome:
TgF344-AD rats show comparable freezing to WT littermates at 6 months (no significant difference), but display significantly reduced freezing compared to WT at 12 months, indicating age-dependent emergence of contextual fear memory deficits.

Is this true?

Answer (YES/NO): NO